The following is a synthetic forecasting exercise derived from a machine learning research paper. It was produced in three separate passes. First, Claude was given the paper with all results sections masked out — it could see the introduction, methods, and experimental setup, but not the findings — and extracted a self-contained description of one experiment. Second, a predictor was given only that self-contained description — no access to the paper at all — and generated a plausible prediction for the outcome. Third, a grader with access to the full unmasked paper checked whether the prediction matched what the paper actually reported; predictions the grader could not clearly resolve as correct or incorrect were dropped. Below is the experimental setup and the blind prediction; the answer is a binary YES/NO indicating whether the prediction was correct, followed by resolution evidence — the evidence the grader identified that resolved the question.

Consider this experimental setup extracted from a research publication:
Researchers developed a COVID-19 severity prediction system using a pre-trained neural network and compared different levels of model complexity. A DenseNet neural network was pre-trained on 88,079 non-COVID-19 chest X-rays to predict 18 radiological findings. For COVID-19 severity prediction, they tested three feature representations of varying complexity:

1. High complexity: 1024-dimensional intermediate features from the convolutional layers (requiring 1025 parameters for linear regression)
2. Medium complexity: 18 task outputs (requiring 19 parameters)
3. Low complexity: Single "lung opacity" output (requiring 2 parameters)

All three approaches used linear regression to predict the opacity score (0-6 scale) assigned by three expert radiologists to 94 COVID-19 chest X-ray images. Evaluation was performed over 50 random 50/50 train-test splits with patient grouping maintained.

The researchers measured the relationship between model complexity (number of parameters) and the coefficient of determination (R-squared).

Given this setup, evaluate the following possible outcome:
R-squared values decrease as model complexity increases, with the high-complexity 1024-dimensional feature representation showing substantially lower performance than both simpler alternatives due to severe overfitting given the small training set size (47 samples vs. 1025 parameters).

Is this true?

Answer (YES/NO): YES